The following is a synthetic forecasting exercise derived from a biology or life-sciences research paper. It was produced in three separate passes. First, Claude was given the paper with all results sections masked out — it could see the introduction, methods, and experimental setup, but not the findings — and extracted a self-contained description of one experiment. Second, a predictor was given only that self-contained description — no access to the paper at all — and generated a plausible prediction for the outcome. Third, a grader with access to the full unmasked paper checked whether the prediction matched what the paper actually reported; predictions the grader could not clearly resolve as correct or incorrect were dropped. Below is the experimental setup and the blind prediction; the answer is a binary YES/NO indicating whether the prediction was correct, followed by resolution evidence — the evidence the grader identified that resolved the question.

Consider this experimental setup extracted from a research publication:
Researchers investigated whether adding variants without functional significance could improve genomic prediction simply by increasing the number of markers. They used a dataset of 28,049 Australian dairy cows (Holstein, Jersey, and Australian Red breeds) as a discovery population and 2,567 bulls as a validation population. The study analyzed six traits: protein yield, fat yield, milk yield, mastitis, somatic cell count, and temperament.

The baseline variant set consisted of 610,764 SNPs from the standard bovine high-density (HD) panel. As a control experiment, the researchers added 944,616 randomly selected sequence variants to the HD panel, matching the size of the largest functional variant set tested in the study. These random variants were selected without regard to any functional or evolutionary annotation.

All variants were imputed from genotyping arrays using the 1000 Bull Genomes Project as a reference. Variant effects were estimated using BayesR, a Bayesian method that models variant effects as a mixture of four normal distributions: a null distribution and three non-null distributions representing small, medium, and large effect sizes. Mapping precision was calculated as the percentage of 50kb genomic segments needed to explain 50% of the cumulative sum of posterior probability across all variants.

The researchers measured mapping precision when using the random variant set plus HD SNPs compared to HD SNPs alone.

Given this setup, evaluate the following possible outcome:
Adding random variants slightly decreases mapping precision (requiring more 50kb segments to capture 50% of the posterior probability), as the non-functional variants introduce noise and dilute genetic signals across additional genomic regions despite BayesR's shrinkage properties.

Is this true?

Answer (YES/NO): YES